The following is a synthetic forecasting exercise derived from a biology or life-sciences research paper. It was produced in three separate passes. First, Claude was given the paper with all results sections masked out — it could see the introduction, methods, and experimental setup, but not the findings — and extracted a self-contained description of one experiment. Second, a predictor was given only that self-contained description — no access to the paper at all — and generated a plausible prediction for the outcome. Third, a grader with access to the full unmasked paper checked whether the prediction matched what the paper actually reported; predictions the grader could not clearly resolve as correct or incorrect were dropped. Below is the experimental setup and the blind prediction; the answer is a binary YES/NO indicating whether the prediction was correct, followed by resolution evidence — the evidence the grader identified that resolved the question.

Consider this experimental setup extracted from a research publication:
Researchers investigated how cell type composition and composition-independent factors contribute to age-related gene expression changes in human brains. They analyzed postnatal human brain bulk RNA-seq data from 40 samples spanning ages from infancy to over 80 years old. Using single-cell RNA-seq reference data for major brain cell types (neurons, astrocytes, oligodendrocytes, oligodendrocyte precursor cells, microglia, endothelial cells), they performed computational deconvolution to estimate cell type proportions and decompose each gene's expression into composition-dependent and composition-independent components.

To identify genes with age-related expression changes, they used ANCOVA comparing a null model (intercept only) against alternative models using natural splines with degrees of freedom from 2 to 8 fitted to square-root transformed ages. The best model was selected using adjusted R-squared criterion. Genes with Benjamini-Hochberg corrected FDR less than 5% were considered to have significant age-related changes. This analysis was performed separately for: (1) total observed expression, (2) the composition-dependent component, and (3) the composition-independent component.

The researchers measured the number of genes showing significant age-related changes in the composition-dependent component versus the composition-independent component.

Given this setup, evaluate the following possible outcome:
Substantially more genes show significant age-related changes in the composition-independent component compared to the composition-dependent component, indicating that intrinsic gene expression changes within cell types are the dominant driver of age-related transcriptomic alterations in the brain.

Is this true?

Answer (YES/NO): NO